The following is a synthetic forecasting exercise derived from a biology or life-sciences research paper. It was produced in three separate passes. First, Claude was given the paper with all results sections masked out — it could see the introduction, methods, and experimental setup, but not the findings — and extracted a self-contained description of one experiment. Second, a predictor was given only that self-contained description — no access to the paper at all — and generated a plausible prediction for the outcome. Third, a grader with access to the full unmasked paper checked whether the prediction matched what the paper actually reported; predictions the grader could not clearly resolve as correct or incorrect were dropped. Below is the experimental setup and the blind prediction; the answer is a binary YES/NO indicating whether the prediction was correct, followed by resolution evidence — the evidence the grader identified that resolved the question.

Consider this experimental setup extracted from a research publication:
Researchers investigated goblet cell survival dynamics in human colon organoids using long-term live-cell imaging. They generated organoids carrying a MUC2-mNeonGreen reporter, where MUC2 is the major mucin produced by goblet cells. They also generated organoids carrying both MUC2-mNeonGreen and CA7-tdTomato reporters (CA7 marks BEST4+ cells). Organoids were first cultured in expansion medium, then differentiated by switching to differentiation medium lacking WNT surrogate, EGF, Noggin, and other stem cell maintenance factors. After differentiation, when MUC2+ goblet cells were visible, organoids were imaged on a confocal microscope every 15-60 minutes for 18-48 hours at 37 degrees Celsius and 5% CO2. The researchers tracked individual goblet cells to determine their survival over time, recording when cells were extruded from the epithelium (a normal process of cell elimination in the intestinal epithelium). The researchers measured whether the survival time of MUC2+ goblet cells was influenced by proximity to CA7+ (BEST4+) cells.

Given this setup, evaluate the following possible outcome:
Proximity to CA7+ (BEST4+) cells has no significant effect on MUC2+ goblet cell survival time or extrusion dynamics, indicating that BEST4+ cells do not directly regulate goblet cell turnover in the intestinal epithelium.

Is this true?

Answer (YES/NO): NO